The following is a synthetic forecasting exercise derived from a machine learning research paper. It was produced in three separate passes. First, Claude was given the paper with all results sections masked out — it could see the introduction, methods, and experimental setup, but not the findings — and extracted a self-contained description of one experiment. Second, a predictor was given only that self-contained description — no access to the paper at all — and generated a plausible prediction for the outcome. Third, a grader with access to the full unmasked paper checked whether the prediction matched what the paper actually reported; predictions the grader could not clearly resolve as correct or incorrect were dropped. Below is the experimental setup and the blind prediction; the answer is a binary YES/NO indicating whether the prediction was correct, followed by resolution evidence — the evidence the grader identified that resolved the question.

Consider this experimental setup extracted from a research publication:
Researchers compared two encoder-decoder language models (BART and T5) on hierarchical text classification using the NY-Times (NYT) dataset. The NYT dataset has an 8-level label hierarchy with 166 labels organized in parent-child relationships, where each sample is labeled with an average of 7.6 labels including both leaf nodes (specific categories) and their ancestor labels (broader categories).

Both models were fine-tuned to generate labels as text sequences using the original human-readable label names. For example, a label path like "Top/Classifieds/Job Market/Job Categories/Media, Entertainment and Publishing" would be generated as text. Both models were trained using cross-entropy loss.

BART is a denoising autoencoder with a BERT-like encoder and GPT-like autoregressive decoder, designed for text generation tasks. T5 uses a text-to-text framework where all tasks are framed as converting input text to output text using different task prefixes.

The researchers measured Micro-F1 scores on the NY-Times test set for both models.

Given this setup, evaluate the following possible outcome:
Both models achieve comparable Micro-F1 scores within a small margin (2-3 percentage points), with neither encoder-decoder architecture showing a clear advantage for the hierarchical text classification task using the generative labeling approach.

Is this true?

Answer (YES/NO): NO